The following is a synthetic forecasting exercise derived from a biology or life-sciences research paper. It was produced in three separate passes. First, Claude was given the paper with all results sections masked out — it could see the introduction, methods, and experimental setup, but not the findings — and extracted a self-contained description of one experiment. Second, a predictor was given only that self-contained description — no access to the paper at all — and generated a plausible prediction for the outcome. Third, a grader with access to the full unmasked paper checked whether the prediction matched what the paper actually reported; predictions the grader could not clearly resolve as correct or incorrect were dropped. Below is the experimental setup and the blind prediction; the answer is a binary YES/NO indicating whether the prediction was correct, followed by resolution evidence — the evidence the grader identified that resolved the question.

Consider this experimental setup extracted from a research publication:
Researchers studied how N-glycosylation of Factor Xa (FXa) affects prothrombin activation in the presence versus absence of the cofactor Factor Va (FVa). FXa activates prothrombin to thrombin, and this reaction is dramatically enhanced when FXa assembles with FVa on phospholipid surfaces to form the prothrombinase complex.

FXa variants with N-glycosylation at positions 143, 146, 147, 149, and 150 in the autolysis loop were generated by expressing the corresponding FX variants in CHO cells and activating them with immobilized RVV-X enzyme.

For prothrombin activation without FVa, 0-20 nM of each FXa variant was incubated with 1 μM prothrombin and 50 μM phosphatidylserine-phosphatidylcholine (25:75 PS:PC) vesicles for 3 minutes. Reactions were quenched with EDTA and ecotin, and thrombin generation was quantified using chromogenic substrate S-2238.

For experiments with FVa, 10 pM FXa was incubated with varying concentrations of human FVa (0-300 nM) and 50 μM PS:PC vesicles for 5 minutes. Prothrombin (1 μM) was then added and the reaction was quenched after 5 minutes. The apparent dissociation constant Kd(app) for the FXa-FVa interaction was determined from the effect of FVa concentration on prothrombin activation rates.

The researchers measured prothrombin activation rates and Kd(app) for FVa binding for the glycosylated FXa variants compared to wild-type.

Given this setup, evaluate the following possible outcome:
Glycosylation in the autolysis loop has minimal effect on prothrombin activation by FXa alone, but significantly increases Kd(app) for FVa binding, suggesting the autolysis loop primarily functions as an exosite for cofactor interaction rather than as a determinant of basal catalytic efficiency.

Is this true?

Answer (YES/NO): NO